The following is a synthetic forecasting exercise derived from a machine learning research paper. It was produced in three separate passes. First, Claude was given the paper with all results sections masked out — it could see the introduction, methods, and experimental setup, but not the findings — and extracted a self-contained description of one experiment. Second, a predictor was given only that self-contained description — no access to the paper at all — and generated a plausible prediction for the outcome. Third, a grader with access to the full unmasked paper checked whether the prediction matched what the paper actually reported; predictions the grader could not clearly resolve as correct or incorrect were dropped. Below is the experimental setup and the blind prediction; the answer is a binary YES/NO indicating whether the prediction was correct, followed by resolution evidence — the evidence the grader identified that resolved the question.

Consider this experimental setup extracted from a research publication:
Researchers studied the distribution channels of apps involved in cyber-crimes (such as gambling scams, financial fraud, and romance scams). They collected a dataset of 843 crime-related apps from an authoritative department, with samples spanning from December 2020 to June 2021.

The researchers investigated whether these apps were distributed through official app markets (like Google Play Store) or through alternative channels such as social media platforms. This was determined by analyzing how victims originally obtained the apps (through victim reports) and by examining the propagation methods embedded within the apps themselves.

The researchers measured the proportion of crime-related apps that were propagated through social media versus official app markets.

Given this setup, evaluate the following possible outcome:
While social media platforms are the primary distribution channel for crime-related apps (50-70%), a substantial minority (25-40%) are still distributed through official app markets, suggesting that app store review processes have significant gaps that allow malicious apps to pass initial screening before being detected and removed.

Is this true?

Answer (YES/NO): NO